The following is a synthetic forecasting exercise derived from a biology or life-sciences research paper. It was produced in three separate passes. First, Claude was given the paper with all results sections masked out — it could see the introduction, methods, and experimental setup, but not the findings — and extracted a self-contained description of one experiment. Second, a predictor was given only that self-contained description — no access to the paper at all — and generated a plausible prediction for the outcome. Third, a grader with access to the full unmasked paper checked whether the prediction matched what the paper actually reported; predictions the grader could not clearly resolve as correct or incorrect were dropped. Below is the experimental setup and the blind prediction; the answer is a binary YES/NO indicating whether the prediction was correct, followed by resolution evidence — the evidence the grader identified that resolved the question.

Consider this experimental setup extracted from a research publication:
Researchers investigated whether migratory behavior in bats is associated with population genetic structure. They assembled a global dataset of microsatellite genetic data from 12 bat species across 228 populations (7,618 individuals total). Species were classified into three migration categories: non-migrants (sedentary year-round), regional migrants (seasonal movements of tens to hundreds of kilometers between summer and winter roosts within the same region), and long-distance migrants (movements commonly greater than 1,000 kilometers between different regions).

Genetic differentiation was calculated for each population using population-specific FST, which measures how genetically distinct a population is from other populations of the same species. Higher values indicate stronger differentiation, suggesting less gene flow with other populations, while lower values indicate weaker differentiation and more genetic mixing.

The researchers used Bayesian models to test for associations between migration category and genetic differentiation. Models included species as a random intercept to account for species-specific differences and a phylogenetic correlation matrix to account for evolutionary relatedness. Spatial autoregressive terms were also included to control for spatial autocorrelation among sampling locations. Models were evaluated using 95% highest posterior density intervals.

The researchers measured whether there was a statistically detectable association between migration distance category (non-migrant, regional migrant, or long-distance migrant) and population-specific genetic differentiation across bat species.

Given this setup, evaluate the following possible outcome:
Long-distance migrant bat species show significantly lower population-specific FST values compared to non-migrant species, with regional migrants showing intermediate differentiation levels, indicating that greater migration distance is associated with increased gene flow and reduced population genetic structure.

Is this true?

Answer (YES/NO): NO